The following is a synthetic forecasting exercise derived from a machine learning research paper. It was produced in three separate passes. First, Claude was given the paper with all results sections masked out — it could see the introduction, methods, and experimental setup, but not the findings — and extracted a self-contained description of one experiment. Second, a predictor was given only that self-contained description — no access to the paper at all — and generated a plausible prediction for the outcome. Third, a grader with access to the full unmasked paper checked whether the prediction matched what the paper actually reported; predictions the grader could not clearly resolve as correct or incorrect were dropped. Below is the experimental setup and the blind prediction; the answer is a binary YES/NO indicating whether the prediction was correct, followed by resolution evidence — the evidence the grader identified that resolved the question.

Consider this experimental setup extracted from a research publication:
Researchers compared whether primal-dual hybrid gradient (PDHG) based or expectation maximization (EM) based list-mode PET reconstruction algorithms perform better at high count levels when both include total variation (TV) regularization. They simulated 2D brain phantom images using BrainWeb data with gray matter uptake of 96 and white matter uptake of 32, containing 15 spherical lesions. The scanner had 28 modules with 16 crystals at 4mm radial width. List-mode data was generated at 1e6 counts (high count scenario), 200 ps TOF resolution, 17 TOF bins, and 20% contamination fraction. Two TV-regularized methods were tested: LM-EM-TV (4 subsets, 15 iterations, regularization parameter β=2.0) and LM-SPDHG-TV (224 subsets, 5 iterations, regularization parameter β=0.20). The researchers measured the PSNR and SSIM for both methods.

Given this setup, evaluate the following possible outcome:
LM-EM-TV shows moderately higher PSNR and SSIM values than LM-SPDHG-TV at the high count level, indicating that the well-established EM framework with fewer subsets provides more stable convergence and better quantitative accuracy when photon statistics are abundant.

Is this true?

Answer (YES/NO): NO